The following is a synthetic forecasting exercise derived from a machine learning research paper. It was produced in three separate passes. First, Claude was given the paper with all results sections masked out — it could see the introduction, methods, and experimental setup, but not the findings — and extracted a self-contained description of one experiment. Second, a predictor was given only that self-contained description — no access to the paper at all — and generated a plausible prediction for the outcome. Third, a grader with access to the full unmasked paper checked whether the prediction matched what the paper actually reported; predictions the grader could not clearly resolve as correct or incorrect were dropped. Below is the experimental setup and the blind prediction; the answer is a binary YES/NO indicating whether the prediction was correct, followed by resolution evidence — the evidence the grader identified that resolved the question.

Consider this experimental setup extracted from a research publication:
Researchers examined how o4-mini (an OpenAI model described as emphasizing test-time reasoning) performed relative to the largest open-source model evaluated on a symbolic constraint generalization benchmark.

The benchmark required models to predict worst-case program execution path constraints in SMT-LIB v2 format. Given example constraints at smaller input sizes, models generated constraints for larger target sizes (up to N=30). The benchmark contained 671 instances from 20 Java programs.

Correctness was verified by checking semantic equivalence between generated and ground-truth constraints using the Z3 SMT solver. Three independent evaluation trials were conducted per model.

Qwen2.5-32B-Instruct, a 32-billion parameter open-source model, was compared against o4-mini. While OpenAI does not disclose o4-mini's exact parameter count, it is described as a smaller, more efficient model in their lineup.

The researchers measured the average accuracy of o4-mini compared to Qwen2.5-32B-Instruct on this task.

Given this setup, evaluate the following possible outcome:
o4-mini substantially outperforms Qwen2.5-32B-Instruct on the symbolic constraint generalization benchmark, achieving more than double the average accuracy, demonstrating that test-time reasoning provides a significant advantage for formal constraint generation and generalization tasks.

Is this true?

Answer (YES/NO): NO